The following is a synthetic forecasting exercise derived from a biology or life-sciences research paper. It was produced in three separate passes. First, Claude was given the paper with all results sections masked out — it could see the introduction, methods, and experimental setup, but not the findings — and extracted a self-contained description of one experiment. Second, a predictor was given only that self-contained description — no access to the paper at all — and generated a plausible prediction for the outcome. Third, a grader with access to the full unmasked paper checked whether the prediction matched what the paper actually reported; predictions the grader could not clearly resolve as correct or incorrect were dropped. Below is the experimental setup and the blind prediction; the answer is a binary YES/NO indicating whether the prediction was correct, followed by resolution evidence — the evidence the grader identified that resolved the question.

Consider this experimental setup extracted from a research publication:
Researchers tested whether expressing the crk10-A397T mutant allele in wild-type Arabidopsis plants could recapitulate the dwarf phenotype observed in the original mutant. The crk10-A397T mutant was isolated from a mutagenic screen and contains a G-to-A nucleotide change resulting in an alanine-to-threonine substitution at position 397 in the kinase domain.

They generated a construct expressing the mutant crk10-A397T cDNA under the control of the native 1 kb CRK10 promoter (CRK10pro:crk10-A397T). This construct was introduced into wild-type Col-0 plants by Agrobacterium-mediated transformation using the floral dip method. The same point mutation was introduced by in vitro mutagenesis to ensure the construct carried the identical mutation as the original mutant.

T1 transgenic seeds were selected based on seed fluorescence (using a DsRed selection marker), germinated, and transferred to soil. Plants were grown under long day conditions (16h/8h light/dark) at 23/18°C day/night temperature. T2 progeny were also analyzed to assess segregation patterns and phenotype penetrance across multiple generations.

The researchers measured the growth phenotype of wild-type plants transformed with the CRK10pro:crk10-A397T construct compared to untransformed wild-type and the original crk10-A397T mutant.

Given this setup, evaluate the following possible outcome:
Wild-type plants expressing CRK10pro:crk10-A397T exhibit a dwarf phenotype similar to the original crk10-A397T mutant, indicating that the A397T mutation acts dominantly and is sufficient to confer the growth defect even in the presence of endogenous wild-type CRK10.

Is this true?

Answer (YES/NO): NO